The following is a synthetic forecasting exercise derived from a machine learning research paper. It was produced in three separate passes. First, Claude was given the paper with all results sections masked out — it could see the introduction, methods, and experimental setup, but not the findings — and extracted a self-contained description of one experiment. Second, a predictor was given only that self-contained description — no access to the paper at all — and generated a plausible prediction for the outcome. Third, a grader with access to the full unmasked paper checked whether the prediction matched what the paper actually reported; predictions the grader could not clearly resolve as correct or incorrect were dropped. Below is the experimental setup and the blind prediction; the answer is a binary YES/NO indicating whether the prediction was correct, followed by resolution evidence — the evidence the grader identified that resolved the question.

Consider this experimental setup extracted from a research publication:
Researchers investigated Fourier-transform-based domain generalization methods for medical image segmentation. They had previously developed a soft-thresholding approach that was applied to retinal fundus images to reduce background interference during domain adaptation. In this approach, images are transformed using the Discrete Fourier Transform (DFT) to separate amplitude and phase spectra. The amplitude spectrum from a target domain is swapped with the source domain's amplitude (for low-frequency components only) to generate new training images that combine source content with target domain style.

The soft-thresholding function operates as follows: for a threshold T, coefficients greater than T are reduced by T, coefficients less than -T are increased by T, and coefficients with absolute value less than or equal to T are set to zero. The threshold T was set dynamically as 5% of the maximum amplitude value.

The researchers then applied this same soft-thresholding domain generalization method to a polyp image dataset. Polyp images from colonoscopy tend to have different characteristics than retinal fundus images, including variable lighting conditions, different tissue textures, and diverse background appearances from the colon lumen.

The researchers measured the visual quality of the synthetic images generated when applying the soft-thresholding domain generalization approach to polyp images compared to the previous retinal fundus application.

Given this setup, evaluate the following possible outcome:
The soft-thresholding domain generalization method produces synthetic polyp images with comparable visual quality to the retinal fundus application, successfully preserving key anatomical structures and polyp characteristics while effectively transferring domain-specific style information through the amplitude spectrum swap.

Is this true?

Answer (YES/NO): NO